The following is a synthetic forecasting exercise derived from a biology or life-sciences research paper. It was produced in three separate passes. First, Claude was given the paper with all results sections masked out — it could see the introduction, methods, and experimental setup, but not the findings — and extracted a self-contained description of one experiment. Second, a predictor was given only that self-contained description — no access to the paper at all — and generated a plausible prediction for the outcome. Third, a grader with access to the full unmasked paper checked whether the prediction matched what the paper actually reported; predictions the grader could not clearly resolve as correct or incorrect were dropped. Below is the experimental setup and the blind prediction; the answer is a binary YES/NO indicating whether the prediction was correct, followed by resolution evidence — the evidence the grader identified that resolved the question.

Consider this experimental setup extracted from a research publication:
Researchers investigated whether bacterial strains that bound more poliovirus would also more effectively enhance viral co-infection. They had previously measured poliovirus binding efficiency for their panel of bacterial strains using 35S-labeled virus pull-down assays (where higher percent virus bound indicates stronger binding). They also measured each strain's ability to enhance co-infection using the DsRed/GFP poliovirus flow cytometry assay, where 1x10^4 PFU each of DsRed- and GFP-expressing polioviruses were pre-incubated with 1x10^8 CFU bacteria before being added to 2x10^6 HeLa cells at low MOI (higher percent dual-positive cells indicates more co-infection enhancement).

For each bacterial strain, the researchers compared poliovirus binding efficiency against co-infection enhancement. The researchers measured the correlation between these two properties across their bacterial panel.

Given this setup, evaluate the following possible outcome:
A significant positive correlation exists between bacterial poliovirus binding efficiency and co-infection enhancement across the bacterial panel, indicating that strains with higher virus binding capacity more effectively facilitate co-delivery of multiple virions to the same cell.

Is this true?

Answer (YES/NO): NO